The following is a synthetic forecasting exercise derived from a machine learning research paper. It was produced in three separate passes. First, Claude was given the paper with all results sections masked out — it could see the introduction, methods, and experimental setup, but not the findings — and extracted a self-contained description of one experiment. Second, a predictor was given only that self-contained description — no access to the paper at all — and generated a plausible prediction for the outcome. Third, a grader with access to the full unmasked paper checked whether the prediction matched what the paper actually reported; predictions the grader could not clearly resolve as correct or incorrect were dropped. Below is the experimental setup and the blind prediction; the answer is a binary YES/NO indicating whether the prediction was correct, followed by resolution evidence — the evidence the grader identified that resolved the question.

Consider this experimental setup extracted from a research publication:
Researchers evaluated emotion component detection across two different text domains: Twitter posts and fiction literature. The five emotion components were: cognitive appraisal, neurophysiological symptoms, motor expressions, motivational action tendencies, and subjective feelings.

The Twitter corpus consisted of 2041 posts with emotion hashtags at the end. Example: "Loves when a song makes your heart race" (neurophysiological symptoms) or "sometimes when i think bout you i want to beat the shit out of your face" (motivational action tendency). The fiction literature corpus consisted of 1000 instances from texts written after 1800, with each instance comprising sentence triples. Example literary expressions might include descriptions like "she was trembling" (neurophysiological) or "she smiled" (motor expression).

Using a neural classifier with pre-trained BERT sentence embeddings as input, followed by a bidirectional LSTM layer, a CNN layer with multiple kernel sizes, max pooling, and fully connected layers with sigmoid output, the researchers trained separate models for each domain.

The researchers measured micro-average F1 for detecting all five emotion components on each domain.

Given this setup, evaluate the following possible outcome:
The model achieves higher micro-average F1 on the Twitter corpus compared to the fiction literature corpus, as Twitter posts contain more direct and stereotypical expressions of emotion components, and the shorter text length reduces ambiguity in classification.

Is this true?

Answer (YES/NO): YES